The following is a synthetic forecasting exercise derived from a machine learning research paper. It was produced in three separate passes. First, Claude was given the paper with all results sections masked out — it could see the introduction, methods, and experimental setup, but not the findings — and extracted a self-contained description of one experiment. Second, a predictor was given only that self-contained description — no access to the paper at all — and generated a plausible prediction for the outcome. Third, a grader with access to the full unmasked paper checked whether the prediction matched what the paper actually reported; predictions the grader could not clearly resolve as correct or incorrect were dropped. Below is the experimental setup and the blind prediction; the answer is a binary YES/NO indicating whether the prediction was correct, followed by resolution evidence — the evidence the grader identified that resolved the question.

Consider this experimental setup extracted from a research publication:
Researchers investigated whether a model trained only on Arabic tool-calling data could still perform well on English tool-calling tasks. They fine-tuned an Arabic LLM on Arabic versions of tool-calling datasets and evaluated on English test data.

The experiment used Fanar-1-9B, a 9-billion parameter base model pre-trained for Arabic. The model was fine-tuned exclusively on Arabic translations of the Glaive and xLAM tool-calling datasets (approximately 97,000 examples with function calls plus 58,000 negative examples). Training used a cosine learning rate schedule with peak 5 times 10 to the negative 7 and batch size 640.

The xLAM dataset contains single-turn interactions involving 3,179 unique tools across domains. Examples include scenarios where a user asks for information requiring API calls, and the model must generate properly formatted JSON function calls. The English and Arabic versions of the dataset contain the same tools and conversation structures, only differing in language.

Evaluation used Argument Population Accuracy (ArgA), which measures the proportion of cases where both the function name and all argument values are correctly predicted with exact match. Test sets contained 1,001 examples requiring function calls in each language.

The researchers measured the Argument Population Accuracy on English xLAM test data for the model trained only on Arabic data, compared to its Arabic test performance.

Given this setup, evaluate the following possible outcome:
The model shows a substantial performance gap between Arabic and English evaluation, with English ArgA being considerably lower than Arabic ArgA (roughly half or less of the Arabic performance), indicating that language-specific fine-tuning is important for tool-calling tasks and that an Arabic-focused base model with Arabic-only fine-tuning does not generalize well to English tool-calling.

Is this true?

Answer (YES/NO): NO